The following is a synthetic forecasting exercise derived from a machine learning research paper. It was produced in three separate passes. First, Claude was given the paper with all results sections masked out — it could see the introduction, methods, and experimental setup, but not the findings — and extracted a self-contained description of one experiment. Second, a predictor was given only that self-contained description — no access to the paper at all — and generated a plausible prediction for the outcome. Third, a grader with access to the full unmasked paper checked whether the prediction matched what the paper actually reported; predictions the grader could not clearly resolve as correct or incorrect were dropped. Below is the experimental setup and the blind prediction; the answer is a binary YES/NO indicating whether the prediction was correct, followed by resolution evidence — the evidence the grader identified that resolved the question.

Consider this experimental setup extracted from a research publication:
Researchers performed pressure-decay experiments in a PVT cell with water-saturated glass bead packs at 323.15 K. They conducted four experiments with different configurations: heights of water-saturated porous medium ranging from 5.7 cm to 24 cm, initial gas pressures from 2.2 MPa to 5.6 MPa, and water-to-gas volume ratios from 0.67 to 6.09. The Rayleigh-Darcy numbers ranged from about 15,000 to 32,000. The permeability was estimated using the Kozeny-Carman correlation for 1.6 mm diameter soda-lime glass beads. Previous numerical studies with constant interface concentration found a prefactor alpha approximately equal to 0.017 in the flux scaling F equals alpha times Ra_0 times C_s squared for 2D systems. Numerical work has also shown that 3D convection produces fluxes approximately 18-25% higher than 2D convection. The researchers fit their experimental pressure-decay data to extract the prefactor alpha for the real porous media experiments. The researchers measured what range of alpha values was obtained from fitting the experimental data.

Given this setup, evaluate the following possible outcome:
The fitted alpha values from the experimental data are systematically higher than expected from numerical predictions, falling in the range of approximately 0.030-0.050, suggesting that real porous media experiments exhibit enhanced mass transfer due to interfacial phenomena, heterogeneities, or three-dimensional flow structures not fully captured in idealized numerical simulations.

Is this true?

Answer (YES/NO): NO